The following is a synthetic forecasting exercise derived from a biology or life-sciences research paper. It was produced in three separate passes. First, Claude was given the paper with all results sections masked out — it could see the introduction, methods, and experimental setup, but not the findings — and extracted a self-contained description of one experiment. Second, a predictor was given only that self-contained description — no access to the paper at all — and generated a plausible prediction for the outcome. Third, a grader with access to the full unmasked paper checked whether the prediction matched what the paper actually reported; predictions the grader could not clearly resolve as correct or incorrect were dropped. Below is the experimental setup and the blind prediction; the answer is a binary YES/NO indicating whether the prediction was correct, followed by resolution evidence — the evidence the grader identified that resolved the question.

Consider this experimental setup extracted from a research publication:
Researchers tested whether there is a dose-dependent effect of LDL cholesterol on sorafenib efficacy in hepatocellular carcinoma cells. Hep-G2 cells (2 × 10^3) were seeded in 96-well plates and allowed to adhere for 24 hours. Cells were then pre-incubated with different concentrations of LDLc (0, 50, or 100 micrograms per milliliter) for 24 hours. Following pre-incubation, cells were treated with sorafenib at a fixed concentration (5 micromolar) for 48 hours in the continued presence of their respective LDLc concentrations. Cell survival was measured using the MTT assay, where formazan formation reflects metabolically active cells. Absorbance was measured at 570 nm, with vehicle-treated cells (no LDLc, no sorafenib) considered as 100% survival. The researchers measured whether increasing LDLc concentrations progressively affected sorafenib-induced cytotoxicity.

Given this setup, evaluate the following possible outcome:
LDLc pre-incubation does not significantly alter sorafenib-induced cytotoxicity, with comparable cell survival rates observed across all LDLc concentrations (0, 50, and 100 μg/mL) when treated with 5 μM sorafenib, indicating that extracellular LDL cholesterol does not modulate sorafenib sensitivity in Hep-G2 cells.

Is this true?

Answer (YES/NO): NO